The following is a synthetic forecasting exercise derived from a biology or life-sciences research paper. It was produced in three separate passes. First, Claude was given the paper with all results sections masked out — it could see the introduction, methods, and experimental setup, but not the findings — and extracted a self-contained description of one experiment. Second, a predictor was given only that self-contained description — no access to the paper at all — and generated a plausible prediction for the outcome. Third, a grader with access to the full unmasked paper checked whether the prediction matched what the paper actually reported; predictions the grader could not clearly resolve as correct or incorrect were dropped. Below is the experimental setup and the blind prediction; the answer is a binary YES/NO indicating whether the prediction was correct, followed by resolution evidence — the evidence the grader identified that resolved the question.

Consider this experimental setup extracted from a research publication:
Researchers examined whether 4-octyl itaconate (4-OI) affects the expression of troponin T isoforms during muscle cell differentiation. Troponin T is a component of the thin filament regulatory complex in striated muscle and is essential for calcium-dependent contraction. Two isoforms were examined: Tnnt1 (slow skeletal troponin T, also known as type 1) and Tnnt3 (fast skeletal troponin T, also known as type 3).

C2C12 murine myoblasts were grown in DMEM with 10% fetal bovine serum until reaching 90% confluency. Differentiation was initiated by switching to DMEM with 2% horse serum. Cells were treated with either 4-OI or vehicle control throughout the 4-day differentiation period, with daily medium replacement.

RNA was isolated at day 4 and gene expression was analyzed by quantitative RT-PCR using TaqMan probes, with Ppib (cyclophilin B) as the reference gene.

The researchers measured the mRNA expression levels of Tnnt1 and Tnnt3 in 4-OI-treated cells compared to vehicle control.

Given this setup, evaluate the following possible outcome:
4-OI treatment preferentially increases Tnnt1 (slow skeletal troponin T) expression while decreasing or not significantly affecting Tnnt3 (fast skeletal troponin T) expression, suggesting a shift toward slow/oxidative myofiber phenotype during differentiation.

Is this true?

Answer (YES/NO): NO